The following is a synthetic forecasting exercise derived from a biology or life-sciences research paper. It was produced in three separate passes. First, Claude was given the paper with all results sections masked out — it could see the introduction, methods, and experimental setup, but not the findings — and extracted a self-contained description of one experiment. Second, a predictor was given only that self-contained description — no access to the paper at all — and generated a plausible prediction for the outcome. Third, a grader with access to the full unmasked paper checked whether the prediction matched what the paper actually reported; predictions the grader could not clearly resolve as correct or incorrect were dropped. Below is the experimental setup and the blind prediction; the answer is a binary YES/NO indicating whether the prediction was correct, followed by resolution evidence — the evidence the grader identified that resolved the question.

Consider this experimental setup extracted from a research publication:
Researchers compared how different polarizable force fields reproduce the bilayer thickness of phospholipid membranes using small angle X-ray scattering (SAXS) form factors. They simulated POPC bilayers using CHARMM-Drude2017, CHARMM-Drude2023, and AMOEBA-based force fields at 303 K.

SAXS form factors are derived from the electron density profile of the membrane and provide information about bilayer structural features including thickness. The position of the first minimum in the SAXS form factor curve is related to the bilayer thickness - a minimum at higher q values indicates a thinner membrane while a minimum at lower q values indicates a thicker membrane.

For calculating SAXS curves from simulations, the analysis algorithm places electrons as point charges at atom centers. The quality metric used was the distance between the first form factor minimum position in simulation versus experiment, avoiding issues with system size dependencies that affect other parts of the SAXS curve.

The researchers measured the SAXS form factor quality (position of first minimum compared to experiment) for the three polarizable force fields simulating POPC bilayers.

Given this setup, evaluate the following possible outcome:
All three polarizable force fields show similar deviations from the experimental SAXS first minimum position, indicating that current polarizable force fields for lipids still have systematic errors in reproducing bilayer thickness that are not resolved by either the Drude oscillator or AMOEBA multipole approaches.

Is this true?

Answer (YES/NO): NO